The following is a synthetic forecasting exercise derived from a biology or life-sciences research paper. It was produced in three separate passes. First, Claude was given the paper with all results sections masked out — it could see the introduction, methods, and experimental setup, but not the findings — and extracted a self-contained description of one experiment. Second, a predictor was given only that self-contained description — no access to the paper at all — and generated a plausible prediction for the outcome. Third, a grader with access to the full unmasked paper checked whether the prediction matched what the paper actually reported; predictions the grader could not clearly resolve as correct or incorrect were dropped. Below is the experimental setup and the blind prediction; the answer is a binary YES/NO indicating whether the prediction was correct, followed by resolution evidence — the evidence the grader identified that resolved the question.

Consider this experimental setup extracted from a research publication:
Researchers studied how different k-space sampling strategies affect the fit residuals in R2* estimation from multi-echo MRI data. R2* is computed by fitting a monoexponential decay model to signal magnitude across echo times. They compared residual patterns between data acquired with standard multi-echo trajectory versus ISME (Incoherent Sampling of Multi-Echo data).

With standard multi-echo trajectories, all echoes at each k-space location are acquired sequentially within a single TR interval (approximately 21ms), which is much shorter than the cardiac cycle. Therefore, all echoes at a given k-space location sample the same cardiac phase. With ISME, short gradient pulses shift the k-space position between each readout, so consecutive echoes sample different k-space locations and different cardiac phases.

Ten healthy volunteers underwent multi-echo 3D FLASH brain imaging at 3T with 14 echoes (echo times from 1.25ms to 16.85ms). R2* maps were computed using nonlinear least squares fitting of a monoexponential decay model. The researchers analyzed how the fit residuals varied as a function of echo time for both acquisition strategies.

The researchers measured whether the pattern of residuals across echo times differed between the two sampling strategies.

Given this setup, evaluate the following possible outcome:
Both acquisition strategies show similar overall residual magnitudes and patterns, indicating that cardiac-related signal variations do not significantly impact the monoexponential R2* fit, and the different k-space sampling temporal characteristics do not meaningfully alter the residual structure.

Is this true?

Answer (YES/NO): NO